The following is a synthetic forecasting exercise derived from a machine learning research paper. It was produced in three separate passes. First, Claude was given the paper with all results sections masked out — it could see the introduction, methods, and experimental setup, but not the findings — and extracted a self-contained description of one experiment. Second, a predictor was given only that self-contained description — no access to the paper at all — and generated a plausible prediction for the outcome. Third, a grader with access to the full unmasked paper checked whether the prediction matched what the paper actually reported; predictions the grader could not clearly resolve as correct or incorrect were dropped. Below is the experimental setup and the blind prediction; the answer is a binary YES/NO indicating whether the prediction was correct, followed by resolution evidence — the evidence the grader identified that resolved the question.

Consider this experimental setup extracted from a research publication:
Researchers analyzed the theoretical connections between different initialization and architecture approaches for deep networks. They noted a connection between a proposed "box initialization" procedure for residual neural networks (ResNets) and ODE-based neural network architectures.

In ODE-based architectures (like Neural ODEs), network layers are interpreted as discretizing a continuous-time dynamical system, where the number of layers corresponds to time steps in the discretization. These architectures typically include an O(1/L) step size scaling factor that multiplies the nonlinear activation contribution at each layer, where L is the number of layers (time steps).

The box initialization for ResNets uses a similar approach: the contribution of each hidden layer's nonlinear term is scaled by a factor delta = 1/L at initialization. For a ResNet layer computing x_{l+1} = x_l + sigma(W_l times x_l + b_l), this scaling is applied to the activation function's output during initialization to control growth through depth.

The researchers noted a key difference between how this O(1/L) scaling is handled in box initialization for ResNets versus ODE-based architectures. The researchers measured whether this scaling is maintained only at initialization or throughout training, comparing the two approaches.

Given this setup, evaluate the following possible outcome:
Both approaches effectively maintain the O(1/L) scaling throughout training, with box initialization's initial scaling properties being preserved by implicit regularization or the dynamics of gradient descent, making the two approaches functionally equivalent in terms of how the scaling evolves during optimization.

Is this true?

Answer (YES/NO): NO